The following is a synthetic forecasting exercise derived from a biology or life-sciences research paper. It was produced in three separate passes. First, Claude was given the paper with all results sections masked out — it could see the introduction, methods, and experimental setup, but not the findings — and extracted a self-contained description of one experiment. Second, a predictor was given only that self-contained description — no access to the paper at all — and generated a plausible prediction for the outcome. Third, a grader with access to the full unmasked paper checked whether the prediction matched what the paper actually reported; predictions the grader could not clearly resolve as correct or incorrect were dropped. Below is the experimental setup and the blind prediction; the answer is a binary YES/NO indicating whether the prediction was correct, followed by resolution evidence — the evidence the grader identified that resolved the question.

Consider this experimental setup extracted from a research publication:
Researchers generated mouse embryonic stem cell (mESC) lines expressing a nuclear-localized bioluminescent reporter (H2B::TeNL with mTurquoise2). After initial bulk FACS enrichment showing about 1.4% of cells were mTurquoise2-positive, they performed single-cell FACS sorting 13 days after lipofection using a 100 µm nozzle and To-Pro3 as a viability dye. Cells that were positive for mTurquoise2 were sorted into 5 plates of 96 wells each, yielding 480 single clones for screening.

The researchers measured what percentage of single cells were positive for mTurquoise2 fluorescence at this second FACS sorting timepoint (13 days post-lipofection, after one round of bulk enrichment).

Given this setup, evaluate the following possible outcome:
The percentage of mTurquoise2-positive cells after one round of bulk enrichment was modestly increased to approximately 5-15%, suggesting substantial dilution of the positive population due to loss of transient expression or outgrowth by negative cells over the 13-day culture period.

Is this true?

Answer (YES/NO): NO